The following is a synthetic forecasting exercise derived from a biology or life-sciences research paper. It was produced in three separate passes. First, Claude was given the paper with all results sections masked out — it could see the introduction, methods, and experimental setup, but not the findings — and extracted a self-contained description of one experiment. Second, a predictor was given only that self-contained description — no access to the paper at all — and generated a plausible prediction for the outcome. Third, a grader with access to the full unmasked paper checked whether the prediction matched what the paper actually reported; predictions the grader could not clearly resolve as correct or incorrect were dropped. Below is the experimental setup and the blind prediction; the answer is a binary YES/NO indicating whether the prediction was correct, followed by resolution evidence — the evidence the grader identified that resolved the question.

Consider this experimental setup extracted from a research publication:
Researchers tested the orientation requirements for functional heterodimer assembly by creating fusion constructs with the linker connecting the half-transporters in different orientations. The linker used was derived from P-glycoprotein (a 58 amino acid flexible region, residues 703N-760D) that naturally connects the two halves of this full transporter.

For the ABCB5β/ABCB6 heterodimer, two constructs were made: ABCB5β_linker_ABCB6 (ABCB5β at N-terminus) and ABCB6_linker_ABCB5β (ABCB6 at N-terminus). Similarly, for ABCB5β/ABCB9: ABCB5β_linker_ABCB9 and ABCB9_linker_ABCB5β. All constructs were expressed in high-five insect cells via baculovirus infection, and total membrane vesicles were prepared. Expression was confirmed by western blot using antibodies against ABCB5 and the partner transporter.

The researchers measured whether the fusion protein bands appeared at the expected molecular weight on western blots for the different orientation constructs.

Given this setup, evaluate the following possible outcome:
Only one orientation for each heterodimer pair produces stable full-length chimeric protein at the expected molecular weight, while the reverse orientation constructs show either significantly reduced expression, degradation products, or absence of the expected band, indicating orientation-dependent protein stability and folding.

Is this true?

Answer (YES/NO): NO